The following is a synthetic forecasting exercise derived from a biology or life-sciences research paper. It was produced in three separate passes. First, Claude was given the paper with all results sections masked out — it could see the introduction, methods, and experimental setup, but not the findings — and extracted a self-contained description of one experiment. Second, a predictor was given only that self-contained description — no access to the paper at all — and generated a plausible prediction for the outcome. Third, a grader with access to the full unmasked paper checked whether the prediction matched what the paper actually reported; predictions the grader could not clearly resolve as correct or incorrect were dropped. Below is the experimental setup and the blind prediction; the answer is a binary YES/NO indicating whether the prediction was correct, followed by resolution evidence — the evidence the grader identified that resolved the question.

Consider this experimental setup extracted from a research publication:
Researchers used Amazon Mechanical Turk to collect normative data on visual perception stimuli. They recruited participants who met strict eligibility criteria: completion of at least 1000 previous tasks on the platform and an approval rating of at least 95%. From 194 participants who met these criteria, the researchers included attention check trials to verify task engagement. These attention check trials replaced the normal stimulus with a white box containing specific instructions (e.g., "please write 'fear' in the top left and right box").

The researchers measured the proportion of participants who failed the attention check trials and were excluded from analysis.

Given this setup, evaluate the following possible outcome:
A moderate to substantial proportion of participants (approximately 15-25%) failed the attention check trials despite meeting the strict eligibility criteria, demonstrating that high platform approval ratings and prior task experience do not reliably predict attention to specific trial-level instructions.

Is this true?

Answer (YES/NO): NO